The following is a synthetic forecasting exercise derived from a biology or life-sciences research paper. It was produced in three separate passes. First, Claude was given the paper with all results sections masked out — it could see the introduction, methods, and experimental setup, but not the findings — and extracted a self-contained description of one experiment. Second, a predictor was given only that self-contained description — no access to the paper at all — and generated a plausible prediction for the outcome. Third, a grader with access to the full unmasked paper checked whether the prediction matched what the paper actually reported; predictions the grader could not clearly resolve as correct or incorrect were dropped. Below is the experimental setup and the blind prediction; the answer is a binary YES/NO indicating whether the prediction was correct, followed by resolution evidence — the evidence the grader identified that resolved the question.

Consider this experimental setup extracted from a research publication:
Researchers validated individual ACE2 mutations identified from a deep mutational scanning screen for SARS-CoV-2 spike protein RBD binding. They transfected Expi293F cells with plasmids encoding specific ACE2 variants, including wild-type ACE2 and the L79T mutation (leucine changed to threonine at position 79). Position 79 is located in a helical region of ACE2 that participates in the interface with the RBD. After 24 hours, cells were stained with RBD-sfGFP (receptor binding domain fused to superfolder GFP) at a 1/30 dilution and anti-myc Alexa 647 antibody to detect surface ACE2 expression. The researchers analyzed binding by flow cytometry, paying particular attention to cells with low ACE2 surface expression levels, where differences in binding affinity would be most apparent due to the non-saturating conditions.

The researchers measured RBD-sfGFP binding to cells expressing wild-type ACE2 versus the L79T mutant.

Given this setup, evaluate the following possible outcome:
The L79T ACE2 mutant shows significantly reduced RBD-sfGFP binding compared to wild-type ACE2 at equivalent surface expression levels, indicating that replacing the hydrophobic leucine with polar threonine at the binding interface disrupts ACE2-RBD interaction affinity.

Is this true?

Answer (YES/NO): NO